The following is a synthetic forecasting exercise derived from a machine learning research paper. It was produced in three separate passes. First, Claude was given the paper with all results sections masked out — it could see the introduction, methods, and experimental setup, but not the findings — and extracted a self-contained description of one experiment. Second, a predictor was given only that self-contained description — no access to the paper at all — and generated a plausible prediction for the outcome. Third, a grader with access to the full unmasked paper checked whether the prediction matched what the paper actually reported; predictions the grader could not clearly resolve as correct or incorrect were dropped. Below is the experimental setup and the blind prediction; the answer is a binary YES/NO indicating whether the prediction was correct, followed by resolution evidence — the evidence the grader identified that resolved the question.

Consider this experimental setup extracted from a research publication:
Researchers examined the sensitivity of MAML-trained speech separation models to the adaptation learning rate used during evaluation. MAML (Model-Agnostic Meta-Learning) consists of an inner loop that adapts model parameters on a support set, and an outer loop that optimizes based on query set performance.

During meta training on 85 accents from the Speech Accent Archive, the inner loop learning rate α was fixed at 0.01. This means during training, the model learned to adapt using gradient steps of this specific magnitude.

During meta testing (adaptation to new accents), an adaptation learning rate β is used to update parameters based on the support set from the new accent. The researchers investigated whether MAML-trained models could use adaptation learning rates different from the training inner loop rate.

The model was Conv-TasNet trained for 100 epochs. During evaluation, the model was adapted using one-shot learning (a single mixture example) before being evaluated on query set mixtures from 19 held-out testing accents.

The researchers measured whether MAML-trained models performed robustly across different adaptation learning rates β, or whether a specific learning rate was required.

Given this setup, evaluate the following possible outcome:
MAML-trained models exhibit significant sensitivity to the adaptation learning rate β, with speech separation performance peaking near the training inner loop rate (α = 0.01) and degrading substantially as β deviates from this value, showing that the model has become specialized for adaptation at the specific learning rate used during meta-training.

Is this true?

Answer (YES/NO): YES